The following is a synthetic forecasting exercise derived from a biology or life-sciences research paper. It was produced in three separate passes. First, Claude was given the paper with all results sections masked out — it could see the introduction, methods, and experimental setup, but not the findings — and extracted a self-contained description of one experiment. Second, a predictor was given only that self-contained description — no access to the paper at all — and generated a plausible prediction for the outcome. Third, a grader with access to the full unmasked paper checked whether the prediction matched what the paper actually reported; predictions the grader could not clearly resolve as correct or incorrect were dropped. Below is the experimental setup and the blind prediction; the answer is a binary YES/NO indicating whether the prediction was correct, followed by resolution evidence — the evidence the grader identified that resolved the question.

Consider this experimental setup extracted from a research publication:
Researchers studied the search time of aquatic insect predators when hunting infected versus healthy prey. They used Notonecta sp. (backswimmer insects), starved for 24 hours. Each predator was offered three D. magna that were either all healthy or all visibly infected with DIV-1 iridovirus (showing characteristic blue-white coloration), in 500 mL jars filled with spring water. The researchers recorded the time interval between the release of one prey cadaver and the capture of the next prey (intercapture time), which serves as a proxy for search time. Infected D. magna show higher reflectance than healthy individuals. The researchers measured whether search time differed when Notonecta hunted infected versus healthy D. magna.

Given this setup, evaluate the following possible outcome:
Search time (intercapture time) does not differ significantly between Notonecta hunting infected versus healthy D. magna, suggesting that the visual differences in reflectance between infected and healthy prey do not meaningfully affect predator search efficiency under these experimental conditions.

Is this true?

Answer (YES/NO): YES